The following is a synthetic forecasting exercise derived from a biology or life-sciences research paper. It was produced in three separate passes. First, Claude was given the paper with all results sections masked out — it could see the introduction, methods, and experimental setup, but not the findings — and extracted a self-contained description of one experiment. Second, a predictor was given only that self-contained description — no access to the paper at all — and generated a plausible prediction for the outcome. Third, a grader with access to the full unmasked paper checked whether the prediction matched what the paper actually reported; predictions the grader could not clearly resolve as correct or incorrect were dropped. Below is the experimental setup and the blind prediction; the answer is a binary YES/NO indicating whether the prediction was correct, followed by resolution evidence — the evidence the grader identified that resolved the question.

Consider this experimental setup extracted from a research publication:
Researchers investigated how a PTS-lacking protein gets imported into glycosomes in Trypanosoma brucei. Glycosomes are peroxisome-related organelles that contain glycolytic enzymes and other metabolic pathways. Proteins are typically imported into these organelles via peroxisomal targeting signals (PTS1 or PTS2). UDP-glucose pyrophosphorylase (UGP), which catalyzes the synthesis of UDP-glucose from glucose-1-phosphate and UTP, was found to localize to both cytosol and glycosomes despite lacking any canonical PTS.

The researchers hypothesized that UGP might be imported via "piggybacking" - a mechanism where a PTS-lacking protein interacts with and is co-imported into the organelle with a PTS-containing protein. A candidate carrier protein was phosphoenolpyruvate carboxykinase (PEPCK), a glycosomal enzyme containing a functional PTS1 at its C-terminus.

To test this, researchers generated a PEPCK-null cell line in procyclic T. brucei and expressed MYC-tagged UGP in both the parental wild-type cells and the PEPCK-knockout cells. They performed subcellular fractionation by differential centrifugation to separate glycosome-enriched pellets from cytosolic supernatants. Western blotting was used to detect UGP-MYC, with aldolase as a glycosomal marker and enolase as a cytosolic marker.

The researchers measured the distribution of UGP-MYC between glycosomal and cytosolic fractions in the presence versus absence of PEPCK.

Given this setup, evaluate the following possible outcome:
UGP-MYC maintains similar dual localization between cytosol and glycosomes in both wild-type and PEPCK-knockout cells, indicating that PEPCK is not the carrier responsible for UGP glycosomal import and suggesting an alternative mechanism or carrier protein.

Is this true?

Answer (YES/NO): NO